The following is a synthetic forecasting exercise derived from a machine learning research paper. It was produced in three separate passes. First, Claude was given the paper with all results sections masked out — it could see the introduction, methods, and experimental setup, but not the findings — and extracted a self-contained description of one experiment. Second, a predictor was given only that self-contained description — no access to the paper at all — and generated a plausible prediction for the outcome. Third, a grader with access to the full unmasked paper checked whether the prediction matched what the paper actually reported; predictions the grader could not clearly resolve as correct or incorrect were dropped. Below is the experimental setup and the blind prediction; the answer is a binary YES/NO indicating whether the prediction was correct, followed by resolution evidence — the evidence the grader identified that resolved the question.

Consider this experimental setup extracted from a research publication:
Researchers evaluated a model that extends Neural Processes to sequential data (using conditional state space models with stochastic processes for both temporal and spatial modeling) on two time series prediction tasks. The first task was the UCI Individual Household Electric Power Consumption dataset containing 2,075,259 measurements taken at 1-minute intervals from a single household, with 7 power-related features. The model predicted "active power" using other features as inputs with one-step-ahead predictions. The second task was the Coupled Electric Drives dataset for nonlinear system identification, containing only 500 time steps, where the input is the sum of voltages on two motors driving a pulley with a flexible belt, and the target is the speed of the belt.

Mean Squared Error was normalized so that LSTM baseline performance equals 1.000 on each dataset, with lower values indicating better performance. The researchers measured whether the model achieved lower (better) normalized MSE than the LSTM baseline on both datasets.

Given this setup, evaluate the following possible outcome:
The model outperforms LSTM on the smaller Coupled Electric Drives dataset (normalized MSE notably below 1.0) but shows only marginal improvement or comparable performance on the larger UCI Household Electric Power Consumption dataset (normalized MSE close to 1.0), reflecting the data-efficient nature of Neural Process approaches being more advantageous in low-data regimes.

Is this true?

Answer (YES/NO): NO